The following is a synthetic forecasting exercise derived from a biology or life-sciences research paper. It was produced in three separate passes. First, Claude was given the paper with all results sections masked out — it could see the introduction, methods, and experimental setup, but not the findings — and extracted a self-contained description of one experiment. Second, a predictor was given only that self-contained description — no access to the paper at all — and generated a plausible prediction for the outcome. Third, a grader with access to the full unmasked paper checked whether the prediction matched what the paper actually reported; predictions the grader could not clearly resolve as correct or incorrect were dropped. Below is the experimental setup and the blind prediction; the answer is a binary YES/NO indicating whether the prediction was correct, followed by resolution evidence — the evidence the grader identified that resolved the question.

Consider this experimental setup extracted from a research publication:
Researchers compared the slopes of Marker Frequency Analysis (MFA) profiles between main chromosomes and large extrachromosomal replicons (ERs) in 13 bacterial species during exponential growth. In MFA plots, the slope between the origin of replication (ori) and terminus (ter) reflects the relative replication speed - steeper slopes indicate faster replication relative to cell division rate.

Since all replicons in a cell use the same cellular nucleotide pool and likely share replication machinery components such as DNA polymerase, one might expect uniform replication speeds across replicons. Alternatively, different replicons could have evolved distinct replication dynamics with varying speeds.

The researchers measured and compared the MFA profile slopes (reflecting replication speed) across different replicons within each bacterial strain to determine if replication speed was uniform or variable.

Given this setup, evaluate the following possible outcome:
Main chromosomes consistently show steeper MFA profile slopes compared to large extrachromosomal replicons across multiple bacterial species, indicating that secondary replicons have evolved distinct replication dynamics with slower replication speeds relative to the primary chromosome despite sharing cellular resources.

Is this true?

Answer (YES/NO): NO